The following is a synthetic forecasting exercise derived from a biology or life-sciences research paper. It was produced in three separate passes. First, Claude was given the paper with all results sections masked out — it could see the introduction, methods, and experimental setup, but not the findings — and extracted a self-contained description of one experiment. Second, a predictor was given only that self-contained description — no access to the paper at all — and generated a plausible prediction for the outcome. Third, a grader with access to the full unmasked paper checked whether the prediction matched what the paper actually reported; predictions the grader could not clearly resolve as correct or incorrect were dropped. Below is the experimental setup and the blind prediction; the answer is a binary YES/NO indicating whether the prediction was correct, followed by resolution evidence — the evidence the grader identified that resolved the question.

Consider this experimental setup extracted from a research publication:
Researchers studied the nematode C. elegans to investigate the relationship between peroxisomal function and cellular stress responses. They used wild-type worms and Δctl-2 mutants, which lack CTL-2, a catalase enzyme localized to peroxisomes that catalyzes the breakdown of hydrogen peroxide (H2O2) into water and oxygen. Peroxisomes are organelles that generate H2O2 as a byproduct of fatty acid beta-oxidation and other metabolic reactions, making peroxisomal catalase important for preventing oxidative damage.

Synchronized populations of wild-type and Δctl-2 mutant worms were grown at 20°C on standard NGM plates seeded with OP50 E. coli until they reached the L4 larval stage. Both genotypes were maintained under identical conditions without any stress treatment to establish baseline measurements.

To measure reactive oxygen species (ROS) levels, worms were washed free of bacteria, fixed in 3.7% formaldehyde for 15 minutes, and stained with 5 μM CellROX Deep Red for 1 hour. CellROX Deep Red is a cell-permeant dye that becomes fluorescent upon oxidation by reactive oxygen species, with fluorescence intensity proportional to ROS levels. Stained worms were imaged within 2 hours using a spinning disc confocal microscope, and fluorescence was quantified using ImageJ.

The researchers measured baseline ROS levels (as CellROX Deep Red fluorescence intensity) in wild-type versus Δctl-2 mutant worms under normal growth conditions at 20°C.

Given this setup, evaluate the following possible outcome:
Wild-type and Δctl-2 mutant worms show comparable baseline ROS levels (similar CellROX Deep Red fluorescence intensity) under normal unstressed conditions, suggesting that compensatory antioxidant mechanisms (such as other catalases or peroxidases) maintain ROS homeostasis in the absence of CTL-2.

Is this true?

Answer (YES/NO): YES